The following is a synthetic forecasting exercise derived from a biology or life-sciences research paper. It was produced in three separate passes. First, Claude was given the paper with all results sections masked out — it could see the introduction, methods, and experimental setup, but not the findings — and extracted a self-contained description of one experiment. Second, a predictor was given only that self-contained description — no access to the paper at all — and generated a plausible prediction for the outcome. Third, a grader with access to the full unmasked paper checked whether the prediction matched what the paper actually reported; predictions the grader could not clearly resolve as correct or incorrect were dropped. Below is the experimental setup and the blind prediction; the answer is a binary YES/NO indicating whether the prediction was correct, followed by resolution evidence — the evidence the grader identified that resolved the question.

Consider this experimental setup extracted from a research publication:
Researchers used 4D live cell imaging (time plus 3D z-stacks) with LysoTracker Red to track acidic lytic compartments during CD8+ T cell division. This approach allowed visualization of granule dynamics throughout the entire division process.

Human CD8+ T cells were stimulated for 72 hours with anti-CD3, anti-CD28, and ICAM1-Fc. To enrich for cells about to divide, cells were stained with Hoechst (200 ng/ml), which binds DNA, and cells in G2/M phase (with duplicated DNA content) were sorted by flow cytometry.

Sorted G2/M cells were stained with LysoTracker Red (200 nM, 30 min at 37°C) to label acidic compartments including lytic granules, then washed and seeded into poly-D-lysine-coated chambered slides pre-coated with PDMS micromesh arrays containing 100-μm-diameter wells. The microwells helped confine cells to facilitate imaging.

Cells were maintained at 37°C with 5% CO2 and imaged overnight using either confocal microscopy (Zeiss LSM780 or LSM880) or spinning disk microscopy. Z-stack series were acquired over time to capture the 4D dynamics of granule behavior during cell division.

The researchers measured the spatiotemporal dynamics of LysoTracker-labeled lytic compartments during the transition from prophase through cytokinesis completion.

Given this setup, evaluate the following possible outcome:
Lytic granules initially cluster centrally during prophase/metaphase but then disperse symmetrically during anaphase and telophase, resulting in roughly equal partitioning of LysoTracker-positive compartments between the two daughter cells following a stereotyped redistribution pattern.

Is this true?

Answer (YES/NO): NO